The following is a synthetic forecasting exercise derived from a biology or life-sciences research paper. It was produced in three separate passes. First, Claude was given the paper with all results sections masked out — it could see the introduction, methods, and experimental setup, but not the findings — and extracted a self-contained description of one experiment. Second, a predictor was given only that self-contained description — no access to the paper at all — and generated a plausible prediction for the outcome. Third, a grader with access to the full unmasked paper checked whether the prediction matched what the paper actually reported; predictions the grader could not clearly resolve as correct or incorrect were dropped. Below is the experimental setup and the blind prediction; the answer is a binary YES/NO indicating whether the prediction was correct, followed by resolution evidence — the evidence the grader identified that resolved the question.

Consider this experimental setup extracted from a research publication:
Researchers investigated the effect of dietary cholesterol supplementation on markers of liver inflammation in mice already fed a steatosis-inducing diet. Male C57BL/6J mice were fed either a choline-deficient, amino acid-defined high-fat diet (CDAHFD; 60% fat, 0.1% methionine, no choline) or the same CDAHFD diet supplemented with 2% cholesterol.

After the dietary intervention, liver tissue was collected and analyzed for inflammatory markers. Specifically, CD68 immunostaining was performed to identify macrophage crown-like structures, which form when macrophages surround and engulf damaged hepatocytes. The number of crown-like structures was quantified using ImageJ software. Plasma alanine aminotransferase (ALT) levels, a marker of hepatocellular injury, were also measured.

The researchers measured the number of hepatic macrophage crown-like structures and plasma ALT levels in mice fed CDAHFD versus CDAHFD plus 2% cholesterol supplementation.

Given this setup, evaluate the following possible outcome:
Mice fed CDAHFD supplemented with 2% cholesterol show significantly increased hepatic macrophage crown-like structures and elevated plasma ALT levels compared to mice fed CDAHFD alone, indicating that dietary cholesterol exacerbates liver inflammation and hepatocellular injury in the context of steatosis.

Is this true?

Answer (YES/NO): YES